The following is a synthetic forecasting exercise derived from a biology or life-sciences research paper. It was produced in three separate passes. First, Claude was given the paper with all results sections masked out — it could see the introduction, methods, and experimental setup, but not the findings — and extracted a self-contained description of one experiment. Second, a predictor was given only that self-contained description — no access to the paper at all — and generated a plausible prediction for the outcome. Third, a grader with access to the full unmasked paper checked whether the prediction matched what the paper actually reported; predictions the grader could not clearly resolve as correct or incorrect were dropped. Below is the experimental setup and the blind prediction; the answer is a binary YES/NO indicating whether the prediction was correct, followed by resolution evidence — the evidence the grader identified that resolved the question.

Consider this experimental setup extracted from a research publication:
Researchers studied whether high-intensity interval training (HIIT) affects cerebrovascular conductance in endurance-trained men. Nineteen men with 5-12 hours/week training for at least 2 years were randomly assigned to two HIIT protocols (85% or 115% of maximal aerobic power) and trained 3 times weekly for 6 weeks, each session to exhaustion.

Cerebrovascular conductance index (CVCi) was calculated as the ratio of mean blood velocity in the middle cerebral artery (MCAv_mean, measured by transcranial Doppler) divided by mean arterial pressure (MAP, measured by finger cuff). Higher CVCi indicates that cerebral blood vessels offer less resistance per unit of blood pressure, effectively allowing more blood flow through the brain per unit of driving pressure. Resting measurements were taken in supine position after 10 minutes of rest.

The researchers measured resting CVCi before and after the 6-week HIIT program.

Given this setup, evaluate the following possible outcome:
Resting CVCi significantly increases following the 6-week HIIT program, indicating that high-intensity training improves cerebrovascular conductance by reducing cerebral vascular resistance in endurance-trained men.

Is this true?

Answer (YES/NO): NO